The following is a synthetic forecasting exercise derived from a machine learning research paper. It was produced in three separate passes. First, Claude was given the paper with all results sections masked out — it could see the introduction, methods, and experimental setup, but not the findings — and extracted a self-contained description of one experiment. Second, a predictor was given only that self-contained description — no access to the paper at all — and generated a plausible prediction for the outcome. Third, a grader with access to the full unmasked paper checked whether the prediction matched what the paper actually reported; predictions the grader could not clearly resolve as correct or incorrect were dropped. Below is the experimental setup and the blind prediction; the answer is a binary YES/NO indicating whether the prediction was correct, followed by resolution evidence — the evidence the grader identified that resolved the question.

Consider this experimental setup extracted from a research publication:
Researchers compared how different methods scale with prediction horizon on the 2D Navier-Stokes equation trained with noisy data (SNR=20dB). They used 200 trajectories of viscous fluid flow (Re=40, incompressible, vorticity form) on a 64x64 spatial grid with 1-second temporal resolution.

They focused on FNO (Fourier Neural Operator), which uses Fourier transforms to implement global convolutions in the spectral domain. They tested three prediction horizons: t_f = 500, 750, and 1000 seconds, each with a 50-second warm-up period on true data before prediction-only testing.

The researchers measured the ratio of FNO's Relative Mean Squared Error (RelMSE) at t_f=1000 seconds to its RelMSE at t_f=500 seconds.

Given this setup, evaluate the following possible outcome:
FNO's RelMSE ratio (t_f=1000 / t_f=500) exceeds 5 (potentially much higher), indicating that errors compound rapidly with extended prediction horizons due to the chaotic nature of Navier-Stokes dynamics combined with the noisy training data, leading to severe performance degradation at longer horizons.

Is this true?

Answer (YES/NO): NO